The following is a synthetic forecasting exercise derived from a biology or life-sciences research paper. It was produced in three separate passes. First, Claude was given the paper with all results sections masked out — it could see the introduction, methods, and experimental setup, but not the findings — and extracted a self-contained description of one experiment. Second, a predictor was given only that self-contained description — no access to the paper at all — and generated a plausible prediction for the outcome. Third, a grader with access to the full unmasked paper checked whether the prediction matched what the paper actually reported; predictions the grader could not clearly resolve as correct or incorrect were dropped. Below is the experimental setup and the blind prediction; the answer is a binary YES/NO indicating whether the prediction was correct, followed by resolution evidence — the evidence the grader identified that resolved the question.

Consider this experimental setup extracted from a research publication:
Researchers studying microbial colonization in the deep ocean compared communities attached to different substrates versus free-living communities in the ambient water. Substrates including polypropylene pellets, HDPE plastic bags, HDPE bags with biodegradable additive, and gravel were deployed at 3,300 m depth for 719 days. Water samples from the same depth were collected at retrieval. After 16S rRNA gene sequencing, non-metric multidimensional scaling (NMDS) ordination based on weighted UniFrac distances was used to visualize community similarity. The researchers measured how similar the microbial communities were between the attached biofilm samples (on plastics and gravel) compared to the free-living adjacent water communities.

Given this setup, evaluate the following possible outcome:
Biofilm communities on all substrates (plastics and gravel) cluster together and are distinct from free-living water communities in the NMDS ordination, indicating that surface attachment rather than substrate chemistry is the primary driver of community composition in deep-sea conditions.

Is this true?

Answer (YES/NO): NO